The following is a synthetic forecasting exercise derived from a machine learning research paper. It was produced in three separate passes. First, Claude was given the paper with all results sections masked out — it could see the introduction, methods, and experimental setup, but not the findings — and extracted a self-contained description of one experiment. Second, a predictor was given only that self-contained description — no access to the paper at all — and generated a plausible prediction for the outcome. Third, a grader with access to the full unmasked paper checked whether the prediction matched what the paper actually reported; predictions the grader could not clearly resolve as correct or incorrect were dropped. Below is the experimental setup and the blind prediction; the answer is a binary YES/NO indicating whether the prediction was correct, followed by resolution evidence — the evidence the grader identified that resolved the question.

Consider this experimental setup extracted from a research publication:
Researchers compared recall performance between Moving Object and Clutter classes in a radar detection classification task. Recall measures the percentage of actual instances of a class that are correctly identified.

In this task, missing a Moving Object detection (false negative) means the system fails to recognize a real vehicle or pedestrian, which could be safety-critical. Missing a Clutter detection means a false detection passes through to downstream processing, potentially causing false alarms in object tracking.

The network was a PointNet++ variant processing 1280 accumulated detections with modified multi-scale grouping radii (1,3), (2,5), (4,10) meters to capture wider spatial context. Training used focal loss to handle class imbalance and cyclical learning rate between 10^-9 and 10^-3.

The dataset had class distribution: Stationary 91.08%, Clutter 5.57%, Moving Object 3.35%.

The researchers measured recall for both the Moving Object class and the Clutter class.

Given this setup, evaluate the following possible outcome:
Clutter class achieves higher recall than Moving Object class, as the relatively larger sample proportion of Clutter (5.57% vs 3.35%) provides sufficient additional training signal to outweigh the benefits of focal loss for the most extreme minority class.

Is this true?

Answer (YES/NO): YES